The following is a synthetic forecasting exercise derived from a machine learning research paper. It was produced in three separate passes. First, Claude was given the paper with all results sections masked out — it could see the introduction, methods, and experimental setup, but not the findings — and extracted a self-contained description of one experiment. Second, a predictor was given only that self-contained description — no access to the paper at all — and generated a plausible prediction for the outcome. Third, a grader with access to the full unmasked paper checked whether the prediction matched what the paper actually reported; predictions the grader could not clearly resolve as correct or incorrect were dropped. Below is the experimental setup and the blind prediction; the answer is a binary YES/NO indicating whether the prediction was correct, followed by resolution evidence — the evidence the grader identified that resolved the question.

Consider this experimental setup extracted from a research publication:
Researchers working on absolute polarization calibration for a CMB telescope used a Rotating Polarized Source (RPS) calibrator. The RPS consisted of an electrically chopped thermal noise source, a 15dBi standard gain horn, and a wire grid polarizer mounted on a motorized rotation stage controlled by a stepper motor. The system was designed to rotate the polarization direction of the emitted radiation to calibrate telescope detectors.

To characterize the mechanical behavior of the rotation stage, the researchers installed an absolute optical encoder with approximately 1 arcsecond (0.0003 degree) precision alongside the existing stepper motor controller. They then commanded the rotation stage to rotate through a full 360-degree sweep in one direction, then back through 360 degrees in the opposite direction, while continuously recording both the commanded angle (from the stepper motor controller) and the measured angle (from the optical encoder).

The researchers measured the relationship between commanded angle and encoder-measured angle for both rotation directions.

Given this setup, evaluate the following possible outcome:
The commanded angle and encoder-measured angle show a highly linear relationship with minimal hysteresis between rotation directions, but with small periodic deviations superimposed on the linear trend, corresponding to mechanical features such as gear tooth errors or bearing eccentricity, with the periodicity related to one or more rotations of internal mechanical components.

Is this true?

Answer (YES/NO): NO